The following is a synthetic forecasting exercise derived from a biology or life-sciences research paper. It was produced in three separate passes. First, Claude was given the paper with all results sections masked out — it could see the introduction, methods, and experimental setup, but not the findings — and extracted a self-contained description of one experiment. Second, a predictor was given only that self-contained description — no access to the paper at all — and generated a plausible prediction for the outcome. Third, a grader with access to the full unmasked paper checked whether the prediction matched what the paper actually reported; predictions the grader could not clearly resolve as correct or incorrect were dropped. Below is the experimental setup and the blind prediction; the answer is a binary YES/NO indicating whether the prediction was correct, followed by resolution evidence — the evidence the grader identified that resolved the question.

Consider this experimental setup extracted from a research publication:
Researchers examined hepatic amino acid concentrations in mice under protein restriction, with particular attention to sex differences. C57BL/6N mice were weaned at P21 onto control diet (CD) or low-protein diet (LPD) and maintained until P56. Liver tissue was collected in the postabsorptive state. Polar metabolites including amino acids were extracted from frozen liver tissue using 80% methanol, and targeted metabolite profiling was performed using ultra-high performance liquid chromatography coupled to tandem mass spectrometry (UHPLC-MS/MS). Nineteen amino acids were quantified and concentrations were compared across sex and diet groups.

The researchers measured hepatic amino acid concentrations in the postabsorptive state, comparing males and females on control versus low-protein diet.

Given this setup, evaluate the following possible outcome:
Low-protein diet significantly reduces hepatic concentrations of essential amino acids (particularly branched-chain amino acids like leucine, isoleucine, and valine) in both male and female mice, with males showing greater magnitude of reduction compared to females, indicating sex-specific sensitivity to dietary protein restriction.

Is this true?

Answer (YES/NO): NO